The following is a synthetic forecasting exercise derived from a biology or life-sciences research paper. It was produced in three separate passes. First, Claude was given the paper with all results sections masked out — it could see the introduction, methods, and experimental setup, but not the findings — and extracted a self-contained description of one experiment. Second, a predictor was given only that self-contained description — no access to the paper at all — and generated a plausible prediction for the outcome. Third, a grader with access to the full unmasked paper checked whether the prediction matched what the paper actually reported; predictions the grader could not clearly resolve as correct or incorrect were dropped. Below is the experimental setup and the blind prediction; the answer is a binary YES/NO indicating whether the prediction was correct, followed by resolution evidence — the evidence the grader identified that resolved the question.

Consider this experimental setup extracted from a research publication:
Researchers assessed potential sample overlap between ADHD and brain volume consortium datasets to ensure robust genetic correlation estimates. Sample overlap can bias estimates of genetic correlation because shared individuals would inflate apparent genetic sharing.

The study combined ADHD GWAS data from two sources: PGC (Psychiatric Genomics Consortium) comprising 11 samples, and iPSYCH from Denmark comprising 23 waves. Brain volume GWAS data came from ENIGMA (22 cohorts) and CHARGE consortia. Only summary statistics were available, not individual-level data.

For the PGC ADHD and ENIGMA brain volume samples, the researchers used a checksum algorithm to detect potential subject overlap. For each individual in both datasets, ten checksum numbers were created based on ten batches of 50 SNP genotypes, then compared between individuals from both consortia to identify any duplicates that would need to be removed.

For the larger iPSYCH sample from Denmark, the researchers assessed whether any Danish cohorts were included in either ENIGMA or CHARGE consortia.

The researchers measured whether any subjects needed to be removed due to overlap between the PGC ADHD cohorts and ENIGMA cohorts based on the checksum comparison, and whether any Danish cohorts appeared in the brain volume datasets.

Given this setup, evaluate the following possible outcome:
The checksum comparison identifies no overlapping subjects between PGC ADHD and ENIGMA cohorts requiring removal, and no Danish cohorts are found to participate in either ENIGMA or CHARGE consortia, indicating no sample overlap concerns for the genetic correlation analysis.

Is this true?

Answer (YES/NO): YES